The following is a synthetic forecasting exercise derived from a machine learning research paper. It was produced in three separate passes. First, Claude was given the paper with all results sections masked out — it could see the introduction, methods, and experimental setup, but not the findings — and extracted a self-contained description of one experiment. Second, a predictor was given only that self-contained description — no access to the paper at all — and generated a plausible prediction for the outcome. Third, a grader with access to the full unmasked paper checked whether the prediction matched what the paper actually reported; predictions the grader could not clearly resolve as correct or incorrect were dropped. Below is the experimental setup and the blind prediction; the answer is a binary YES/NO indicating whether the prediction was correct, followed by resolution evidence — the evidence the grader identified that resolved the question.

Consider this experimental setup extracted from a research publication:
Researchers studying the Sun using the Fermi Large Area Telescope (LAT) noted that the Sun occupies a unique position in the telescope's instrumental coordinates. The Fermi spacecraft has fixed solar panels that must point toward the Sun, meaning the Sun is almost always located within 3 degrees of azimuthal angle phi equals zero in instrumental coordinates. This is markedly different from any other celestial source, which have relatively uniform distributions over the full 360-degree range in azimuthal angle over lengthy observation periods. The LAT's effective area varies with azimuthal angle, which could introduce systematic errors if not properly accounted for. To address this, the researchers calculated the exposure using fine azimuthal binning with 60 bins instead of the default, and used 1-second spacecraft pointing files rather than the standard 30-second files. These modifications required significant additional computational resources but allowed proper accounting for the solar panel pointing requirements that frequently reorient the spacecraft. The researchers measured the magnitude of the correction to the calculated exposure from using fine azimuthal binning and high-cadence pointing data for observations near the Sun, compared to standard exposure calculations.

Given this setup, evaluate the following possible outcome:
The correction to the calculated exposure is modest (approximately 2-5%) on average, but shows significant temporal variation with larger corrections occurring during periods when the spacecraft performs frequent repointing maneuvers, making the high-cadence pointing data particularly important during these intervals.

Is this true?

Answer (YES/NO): NO